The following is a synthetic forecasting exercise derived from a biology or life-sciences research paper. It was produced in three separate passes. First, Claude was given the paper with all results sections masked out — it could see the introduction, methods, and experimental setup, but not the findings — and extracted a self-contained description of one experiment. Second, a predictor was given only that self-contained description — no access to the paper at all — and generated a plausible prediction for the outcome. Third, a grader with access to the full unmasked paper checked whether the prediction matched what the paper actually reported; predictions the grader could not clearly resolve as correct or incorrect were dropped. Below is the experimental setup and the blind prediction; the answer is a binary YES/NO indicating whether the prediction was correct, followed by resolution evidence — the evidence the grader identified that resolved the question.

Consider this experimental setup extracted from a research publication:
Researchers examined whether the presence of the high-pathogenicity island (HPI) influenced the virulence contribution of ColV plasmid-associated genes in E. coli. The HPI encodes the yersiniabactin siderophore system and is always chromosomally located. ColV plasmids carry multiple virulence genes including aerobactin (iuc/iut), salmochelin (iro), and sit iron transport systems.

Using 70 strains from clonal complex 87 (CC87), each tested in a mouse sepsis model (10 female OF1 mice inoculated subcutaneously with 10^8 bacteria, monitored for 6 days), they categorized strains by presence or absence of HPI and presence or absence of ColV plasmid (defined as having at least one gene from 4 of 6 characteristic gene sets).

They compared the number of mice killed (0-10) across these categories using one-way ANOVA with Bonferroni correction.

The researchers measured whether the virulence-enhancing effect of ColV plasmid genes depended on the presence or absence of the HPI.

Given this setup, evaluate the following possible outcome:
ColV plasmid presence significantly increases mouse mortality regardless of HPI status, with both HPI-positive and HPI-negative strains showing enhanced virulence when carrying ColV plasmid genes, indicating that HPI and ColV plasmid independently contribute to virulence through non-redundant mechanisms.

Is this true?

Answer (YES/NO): NO